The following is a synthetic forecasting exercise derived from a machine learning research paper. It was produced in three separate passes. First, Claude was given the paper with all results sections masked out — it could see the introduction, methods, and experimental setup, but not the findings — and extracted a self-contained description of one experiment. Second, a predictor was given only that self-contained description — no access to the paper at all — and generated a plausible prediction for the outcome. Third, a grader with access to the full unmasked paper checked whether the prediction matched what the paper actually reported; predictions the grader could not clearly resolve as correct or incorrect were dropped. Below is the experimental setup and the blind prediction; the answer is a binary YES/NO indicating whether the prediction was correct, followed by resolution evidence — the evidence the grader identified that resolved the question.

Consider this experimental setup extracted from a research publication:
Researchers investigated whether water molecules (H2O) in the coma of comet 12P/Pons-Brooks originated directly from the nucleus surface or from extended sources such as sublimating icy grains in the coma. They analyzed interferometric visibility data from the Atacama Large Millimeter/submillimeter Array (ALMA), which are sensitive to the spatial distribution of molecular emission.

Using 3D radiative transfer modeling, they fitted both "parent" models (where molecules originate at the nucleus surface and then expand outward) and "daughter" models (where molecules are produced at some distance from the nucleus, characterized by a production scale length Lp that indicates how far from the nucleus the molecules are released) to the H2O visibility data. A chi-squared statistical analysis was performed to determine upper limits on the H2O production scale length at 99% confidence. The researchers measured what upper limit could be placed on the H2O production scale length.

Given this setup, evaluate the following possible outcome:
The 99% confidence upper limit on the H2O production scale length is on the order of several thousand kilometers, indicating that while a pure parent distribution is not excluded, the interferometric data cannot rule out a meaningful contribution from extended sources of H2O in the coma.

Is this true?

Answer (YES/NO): NO